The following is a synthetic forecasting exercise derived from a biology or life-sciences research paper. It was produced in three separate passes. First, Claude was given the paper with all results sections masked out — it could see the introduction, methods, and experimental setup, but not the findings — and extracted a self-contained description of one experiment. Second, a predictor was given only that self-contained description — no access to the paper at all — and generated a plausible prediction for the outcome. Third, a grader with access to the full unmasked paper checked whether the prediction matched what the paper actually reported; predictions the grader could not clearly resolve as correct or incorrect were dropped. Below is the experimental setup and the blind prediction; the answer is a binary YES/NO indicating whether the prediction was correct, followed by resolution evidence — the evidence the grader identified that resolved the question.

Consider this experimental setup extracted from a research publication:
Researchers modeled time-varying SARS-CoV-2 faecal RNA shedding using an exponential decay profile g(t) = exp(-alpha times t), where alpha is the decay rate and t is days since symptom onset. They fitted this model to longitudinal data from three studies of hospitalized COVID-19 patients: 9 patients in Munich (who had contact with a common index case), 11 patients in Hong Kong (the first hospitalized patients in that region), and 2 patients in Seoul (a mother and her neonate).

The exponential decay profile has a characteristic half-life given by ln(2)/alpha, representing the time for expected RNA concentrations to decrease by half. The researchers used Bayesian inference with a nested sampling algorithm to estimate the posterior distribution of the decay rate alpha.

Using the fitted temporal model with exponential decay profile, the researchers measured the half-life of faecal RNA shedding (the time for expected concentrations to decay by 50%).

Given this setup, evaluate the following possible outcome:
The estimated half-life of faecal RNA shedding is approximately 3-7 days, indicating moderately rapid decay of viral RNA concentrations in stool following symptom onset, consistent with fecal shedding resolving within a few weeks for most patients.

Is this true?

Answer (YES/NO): NO